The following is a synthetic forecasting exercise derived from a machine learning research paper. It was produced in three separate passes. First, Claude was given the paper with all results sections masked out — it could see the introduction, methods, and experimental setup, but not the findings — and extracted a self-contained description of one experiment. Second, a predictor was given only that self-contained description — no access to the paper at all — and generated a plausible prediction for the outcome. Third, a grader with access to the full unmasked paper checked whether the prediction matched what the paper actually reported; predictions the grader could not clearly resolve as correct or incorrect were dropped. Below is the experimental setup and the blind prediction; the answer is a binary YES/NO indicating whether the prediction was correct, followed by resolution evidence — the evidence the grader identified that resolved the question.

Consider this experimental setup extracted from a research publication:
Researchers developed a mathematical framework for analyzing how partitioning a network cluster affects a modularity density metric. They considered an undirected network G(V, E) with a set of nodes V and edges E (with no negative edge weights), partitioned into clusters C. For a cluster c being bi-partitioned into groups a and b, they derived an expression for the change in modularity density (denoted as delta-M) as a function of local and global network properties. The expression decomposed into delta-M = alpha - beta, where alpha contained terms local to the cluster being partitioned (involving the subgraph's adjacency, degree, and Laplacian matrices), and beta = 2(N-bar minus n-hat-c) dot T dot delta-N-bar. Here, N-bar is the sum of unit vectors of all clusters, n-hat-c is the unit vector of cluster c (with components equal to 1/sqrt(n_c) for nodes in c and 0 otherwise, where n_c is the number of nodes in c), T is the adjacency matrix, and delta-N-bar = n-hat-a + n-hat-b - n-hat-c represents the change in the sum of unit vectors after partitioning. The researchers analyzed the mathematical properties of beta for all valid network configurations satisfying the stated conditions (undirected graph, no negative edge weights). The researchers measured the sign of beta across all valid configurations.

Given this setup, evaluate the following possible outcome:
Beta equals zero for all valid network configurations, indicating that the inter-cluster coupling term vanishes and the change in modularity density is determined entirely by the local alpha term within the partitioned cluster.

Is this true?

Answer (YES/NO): NO